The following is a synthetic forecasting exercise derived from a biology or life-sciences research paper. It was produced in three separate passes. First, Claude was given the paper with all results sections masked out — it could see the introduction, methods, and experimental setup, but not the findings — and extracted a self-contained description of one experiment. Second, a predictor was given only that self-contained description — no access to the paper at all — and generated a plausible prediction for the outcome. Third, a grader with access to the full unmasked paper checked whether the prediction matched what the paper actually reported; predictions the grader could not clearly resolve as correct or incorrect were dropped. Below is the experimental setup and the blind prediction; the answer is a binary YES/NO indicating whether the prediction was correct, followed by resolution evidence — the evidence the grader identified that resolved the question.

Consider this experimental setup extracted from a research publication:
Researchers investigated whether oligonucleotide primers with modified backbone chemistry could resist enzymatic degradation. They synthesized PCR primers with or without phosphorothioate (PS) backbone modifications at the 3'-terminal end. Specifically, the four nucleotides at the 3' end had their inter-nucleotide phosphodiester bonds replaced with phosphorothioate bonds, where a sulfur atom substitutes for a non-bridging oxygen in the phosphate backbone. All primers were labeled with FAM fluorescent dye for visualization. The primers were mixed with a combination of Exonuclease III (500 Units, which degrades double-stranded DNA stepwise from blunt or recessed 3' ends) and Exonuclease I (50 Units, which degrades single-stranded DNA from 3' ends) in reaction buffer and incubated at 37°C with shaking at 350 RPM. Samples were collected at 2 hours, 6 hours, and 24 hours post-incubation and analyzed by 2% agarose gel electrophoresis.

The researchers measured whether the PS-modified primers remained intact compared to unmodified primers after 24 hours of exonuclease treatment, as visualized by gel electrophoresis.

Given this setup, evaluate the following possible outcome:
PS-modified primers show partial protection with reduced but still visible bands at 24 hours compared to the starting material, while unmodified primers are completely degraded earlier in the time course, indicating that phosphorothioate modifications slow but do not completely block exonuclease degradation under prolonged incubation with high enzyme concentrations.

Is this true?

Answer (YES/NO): NO